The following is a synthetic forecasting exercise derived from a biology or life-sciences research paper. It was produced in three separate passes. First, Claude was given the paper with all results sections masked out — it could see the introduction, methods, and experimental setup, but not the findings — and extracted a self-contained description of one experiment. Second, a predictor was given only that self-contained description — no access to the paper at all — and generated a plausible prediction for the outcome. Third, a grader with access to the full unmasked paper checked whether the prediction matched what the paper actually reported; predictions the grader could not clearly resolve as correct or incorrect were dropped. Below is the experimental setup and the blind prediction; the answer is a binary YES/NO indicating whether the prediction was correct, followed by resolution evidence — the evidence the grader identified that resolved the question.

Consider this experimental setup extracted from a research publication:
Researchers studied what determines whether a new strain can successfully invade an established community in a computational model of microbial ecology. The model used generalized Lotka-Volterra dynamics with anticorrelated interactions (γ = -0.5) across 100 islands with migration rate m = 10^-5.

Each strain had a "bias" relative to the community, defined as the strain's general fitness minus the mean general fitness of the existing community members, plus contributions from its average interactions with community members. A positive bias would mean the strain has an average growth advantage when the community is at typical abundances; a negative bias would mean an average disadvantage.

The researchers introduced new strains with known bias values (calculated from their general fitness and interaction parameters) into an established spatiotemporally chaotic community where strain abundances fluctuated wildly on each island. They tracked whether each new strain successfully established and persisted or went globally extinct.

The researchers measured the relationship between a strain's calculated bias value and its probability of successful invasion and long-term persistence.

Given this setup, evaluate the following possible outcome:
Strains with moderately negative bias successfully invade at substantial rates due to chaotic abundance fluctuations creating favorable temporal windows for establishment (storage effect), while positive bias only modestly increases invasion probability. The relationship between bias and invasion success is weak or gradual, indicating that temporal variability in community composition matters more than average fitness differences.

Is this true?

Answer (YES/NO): NO